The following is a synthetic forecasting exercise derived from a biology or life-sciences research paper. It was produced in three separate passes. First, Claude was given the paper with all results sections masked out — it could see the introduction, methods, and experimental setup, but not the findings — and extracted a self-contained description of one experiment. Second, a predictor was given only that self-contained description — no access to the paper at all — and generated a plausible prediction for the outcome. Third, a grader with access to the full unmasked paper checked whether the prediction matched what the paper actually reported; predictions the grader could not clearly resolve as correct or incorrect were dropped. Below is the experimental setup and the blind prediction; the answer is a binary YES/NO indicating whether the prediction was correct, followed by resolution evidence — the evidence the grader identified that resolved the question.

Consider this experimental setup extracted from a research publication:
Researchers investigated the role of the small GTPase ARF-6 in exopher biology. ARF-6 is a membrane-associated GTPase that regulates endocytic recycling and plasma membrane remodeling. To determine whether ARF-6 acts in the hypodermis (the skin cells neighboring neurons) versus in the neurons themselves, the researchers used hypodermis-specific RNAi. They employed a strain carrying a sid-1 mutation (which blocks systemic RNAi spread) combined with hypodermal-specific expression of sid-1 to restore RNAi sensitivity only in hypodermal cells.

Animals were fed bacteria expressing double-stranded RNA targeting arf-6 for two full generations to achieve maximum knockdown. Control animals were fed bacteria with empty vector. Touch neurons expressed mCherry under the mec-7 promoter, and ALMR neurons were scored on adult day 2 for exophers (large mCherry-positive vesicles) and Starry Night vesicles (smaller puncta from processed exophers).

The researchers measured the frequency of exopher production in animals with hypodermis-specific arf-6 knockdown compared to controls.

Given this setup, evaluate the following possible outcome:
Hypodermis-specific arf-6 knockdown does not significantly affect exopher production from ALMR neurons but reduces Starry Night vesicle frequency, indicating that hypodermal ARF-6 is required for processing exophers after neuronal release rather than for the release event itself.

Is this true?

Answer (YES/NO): NO